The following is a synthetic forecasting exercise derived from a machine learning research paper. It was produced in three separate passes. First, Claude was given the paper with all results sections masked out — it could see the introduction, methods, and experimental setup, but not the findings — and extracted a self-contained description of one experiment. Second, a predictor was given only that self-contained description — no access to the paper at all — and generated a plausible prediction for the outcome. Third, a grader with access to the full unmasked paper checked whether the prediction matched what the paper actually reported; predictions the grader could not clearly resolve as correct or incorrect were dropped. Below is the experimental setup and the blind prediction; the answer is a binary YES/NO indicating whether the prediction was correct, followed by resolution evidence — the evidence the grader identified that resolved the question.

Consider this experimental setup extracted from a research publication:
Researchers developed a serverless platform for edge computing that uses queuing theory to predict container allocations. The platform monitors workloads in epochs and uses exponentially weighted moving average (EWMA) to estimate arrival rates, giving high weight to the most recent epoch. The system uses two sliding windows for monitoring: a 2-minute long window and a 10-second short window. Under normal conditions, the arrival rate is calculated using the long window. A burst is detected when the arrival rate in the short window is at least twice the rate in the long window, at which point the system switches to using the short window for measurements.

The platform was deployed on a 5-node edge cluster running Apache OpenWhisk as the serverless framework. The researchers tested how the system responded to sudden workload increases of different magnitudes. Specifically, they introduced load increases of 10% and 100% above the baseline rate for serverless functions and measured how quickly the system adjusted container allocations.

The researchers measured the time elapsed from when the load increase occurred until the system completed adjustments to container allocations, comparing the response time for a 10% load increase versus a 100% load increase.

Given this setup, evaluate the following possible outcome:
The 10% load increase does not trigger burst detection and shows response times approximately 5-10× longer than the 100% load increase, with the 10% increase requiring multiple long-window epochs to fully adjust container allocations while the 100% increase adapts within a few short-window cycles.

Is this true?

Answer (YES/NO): NO